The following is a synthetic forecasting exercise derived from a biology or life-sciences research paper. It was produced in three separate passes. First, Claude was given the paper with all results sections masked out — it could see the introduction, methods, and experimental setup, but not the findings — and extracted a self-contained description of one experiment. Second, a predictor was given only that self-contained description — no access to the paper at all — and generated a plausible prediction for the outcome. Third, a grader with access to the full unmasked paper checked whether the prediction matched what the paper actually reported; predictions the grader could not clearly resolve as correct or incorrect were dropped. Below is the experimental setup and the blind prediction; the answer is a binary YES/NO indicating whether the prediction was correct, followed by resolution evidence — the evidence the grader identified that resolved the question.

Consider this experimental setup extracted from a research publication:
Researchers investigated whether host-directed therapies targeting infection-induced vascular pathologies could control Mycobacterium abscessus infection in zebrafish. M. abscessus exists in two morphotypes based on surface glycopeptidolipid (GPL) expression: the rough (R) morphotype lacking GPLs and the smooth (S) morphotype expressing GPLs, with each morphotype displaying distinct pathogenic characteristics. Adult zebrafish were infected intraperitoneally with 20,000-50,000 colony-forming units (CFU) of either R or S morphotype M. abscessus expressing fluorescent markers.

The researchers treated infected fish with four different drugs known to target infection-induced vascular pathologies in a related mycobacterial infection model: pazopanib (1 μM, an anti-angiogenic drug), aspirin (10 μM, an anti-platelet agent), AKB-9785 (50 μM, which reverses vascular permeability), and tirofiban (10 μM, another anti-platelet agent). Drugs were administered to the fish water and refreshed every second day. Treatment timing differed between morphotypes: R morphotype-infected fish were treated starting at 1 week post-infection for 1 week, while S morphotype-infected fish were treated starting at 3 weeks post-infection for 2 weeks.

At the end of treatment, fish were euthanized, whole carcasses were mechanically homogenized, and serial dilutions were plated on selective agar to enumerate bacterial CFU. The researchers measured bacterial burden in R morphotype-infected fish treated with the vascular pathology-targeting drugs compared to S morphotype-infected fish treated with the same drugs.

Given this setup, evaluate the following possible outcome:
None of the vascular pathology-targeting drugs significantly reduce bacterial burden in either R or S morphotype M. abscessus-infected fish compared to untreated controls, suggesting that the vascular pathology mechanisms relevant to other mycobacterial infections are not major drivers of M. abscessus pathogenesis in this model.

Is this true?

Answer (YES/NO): NO